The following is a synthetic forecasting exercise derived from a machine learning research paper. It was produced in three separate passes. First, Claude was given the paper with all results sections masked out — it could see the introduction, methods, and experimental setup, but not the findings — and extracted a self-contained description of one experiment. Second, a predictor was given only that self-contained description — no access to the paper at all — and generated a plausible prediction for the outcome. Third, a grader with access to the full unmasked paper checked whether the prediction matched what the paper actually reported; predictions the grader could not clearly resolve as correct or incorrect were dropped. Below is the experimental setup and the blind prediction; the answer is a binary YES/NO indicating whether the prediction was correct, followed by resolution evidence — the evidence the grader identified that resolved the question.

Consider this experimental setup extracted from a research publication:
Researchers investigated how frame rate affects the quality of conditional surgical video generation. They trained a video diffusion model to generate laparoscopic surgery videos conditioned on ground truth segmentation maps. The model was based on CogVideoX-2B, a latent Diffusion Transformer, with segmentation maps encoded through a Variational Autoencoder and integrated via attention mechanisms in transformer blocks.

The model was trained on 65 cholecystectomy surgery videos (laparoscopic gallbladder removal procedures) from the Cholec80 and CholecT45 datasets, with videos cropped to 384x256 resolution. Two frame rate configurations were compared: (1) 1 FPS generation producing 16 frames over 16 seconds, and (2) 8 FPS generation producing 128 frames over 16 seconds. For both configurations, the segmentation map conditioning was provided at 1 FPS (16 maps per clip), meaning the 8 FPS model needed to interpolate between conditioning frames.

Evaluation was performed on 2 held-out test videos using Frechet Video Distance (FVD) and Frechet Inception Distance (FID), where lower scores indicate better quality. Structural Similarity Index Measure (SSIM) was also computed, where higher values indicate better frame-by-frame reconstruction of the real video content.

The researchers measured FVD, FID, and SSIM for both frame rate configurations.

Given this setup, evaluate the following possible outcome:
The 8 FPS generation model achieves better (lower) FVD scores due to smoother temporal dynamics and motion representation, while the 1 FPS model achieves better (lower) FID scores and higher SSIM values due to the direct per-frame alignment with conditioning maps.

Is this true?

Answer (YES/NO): NO